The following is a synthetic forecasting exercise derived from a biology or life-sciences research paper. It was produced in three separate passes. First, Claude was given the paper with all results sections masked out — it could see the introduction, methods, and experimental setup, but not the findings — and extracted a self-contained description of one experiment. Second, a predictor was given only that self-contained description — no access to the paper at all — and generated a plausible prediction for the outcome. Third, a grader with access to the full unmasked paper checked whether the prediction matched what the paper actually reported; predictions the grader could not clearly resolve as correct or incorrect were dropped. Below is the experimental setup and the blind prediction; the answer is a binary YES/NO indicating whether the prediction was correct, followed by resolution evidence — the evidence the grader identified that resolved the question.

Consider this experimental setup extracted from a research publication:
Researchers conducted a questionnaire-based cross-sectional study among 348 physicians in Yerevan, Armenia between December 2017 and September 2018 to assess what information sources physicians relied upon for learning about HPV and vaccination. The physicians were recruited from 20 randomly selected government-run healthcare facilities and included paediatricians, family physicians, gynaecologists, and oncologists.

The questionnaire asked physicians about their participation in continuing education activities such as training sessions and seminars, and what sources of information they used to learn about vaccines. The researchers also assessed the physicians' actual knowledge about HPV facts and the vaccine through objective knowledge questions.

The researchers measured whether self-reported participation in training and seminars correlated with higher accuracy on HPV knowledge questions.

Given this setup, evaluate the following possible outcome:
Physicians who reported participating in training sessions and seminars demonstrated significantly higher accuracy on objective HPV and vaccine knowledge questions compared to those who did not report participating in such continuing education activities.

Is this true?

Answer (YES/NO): NO